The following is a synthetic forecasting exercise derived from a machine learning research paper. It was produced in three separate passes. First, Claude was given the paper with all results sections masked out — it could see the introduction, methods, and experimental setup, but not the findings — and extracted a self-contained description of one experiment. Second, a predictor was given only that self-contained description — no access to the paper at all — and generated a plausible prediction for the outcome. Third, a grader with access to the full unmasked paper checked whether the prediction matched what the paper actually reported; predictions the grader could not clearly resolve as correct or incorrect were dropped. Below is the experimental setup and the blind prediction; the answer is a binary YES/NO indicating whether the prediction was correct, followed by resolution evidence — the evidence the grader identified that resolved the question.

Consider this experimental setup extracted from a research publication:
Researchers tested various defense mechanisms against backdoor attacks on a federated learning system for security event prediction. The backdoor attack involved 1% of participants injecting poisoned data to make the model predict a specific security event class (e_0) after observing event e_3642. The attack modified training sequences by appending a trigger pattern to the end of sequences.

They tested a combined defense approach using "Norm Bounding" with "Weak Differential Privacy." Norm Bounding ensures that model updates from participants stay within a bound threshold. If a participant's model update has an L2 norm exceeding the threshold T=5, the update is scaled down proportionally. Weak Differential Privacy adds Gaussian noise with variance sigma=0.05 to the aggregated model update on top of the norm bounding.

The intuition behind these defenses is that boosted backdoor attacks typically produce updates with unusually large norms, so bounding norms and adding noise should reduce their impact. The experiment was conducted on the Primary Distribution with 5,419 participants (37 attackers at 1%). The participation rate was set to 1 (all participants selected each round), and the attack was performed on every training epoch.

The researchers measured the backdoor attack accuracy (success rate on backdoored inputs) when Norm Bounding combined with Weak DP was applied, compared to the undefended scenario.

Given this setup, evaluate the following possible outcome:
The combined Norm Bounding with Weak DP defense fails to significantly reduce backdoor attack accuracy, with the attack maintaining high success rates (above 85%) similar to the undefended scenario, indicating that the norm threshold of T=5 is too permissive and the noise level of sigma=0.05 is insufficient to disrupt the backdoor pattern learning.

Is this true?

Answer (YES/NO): NO